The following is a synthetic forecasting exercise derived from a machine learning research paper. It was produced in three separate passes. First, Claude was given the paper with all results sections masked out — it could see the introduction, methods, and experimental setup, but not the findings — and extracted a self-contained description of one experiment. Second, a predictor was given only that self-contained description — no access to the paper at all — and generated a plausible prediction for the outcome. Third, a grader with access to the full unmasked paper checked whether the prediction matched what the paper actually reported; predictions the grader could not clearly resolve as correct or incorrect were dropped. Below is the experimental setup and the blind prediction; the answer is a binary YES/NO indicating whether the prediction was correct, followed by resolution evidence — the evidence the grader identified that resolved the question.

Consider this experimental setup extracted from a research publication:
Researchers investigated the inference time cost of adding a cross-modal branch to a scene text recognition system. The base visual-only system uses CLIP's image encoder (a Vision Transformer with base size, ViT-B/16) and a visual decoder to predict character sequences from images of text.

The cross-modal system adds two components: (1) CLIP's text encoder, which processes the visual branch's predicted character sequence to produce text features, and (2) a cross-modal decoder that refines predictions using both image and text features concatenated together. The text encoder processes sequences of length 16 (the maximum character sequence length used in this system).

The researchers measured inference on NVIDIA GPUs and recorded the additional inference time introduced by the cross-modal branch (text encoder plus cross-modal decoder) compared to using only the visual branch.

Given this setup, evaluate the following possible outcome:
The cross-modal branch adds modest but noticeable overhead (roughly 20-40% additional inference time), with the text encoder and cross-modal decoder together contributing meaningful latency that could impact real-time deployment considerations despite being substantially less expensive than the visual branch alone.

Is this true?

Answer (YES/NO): NO